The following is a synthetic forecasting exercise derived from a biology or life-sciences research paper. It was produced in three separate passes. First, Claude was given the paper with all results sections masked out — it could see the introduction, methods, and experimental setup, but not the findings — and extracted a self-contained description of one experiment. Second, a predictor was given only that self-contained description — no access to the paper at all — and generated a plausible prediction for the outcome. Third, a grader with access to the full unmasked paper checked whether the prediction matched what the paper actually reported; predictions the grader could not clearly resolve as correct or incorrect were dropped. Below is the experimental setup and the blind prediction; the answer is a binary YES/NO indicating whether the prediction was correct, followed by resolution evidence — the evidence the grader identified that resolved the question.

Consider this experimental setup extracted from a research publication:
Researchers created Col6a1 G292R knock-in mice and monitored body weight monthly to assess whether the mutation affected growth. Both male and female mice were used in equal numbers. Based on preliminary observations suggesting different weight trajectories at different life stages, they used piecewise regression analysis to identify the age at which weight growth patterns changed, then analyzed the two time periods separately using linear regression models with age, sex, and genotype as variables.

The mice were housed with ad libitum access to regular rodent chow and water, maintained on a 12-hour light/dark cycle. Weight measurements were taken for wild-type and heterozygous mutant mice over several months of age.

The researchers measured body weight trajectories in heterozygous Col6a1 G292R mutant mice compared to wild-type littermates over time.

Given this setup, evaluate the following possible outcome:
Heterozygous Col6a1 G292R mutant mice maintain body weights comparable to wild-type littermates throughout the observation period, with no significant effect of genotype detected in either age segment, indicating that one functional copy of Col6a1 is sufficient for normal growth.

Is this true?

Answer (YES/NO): NO